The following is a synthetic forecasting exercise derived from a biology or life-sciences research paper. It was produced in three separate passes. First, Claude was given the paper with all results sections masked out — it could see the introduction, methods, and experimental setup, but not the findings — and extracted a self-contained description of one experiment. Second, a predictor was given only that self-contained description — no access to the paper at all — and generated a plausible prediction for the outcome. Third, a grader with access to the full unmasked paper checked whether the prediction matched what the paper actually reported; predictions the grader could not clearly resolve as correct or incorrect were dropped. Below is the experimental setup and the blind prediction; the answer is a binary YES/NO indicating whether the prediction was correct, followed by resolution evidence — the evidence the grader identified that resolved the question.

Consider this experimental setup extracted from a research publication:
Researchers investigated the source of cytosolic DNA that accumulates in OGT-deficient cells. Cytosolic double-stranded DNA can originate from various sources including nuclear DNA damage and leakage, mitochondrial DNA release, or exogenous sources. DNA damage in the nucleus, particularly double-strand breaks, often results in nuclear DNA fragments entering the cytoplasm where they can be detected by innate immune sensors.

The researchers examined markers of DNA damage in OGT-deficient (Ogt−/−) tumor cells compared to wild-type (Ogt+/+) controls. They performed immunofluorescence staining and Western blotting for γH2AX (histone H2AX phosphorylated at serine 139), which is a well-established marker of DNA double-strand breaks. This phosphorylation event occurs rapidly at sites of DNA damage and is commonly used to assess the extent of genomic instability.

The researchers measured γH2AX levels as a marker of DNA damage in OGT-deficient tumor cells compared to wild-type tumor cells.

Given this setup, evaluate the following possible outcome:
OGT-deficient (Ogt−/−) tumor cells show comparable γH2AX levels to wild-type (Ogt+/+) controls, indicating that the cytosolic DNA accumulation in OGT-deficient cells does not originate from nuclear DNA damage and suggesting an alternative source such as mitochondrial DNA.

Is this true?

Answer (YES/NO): NO